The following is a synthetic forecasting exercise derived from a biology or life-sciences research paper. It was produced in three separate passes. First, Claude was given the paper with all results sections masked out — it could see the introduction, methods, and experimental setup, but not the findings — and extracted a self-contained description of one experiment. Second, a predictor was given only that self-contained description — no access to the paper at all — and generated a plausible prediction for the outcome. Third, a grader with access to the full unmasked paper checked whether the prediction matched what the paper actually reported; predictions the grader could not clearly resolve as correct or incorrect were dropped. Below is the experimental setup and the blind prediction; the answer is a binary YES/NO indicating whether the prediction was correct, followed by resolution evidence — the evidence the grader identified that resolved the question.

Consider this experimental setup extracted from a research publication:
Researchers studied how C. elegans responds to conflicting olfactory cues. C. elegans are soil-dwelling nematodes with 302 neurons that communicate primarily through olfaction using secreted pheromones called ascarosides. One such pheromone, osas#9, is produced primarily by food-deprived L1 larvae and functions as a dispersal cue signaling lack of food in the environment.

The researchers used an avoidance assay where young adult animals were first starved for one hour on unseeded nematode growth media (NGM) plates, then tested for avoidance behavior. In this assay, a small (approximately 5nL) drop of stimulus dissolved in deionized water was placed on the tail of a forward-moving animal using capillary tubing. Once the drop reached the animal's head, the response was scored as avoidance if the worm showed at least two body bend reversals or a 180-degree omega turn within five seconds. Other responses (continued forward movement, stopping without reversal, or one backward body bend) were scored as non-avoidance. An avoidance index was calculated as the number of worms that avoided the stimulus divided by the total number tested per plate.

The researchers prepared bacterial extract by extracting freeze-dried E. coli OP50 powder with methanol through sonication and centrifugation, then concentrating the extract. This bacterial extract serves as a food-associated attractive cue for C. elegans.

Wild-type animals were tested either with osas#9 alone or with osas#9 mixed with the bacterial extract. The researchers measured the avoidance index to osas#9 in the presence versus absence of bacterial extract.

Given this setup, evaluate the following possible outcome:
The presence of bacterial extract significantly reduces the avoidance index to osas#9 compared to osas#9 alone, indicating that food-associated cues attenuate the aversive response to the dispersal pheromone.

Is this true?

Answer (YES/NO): YES